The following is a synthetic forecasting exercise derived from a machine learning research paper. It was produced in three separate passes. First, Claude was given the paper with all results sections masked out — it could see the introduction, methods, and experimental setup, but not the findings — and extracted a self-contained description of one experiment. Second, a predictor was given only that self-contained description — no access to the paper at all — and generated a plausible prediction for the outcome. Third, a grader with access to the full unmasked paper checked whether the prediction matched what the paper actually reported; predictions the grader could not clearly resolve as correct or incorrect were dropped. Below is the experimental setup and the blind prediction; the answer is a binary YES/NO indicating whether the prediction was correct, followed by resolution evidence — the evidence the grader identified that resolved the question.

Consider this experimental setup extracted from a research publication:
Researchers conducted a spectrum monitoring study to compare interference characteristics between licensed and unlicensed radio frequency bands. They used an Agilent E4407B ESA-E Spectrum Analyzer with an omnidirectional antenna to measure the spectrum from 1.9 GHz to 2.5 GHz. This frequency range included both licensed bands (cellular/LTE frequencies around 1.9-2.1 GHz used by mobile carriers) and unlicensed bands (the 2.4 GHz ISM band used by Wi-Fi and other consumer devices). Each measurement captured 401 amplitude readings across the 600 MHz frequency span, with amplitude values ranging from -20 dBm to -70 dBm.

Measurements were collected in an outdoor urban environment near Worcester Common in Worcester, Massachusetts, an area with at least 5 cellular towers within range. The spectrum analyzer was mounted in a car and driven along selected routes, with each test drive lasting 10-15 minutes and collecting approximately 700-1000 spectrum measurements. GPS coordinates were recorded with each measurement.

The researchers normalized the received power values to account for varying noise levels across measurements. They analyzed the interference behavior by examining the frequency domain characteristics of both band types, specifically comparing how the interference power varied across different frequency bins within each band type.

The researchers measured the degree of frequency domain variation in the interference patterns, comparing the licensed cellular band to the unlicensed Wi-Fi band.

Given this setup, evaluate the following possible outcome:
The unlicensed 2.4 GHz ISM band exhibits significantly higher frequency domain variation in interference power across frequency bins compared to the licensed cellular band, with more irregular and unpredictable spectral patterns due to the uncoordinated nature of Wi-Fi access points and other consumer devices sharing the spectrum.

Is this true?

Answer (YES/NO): NO